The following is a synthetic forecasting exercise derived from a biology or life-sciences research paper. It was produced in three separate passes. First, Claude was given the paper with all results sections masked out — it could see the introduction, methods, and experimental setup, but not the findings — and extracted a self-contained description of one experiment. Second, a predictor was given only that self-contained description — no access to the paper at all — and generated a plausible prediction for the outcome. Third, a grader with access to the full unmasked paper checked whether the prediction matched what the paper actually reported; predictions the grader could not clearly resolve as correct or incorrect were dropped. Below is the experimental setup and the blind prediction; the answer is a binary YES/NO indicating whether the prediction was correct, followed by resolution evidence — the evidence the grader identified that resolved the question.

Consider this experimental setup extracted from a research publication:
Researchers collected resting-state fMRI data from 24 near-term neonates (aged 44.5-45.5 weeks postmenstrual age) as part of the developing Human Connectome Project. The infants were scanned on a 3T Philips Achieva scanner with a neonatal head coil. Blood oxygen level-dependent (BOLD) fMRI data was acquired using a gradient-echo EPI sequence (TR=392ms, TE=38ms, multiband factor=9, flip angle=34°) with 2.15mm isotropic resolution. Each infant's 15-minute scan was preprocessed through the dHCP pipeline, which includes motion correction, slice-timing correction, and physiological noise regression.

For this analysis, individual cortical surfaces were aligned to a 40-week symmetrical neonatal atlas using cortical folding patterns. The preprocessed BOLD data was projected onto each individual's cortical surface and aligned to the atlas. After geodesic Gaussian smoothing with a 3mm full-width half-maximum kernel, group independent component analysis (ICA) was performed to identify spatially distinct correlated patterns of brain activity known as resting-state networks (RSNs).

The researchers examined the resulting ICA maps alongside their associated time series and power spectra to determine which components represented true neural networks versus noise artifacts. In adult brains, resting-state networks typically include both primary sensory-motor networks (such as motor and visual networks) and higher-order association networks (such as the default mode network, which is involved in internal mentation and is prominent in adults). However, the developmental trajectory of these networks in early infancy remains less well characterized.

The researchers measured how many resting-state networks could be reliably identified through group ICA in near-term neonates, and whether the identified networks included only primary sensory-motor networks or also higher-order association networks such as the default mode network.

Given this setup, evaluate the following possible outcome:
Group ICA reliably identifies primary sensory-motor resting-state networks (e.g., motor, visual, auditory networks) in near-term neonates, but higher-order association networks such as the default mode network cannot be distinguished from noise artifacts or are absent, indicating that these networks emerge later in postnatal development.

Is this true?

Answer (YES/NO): NO